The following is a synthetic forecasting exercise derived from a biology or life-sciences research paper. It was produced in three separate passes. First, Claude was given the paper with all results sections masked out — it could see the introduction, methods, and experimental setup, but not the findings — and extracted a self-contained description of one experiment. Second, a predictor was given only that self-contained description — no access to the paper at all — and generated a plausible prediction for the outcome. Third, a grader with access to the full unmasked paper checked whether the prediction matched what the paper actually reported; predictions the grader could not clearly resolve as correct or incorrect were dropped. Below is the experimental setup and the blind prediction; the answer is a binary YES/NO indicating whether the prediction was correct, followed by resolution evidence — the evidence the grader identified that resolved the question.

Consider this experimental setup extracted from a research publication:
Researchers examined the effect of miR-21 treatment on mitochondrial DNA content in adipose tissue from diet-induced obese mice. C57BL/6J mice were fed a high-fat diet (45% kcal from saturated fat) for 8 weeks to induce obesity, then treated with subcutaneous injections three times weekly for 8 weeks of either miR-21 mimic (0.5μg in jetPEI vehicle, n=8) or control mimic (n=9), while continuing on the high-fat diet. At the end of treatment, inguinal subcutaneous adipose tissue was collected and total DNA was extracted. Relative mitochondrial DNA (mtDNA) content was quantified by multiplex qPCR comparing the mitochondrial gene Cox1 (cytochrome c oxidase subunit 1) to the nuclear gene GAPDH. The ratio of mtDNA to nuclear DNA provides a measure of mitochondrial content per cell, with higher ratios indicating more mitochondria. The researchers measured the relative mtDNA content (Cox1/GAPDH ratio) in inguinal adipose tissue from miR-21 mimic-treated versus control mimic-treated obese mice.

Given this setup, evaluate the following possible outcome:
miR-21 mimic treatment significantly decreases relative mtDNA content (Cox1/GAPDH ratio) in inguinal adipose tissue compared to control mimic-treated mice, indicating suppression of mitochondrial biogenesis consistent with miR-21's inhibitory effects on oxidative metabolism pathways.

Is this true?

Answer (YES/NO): NO